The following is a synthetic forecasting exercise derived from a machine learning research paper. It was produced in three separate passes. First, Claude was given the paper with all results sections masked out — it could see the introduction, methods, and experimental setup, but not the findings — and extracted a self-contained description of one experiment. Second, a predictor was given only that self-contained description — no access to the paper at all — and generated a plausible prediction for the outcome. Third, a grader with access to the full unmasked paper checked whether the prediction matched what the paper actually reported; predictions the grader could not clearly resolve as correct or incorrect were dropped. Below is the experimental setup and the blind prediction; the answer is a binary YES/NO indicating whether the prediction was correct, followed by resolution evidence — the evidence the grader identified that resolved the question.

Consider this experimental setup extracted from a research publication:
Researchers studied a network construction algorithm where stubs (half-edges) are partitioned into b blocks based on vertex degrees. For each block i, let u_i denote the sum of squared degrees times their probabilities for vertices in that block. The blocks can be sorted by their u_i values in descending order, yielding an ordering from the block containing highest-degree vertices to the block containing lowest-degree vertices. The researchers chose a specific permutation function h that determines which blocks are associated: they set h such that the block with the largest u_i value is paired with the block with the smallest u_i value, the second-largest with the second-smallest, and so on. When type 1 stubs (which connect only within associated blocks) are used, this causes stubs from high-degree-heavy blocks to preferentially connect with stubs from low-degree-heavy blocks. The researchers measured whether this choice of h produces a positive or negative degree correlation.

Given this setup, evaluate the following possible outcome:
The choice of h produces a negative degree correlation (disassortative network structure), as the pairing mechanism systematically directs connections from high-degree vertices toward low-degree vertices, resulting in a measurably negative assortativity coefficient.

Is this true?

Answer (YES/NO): YES